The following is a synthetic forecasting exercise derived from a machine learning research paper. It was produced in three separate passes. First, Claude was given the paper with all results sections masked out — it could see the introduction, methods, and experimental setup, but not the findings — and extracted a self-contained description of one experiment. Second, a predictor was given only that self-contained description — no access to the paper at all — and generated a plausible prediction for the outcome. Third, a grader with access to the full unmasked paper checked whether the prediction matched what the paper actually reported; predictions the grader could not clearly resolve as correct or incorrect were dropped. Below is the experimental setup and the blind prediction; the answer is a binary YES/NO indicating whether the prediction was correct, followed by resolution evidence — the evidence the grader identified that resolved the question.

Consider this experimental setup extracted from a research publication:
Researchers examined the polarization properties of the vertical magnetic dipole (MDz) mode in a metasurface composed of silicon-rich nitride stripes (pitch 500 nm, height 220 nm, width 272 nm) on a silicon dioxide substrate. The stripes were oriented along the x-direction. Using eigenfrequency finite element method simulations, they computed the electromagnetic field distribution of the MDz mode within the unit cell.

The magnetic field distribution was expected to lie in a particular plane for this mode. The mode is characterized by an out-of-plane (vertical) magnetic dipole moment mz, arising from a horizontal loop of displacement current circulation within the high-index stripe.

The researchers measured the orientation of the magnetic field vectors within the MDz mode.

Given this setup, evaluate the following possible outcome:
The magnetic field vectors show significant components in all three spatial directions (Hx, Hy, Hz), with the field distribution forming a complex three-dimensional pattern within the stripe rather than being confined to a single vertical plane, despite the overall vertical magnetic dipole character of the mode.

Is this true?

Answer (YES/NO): NO